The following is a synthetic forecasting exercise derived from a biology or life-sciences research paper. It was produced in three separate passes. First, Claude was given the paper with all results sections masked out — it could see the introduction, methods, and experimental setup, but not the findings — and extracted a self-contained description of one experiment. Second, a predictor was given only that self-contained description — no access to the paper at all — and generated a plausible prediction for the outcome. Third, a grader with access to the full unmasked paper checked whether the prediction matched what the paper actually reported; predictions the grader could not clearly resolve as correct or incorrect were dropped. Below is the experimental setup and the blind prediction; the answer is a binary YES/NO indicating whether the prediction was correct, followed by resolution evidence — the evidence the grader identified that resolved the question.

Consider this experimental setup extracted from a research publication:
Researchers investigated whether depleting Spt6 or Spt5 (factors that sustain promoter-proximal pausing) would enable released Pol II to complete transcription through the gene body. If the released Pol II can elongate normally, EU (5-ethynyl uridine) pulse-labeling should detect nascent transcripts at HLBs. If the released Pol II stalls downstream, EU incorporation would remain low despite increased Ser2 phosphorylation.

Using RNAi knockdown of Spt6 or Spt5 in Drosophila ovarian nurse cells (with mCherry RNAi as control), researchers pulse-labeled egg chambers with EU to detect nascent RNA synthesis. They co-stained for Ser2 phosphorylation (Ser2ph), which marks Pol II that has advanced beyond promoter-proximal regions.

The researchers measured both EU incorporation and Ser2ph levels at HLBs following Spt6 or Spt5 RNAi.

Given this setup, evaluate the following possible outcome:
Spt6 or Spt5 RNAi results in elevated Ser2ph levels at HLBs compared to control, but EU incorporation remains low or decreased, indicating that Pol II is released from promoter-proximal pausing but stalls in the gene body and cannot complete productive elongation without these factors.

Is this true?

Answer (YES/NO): YES